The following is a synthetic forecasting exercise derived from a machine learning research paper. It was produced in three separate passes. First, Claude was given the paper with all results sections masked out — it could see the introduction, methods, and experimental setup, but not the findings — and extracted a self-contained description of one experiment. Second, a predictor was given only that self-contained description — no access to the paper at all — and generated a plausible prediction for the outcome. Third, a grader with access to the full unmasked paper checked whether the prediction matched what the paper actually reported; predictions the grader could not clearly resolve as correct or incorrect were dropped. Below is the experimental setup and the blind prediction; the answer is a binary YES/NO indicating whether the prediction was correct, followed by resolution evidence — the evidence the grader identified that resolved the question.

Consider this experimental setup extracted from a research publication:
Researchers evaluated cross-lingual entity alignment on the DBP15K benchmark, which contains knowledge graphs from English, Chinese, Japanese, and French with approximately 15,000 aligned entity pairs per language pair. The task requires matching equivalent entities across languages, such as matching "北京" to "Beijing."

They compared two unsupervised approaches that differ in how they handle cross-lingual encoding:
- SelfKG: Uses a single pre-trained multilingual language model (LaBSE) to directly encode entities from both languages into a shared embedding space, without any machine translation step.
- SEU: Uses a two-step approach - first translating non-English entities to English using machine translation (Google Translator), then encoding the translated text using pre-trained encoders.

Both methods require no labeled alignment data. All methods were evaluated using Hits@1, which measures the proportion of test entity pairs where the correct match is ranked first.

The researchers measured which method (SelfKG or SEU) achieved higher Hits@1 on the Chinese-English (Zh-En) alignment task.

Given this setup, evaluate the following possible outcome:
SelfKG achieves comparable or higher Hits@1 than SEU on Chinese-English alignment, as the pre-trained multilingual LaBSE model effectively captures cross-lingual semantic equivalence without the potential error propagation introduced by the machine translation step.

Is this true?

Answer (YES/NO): NO